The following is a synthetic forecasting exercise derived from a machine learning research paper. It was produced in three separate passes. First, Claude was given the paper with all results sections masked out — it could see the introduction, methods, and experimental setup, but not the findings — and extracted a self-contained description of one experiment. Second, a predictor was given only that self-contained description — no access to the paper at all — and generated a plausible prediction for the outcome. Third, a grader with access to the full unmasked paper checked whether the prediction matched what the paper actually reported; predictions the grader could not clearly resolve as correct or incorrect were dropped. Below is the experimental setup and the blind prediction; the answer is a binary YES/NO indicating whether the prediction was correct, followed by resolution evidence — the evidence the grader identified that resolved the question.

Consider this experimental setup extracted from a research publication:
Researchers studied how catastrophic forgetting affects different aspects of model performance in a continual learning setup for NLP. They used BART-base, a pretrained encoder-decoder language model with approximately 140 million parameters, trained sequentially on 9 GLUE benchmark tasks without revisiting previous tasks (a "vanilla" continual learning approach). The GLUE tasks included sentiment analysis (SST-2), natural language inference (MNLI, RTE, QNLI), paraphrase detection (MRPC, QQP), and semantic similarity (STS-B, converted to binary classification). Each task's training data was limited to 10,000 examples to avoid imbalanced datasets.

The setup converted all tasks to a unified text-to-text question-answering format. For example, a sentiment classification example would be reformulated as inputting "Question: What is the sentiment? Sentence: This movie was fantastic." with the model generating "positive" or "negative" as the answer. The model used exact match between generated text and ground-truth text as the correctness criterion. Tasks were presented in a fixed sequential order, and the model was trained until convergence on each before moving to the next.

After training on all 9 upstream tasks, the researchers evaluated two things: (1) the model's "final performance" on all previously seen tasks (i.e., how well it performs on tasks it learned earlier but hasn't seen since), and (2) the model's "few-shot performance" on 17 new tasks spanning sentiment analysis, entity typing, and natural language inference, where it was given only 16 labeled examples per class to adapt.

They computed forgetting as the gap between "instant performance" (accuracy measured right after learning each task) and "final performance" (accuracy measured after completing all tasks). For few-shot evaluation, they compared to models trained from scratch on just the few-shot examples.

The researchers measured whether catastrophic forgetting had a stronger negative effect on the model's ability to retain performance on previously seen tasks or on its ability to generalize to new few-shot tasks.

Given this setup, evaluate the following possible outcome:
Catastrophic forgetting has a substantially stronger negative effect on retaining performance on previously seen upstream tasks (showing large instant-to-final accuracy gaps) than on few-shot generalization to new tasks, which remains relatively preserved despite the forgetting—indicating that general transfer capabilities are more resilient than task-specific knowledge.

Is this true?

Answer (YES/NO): YES